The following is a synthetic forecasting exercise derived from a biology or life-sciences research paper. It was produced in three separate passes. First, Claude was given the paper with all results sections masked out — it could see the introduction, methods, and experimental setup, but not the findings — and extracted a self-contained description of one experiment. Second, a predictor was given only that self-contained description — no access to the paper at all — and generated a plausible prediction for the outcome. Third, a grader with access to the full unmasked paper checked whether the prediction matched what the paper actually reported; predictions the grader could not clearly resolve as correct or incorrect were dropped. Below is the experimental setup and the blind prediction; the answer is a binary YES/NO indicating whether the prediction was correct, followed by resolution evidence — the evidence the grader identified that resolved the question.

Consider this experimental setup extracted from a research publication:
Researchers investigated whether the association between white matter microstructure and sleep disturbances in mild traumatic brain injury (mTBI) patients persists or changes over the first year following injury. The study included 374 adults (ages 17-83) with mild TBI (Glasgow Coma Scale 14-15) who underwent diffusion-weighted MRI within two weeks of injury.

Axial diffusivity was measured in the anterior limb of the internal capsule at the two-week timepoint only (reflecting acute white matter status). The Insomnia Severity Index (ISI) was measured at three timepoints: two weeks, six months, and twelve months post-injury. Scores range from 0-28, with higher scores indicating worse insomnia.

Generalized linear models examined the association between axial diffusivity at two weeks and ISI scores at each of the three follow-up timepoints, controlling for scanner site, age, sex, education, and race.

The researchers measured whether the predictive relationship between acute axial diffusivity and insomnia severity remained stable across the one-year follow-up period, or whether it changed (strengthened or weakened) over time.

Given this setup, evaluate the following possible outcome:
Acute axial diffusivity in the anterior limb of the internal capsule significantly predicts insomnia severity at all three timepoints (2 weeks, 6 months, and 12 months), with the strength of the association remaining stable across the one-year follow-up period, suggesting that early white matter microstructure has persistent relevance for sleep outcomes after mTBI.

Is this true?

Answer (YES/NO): YES